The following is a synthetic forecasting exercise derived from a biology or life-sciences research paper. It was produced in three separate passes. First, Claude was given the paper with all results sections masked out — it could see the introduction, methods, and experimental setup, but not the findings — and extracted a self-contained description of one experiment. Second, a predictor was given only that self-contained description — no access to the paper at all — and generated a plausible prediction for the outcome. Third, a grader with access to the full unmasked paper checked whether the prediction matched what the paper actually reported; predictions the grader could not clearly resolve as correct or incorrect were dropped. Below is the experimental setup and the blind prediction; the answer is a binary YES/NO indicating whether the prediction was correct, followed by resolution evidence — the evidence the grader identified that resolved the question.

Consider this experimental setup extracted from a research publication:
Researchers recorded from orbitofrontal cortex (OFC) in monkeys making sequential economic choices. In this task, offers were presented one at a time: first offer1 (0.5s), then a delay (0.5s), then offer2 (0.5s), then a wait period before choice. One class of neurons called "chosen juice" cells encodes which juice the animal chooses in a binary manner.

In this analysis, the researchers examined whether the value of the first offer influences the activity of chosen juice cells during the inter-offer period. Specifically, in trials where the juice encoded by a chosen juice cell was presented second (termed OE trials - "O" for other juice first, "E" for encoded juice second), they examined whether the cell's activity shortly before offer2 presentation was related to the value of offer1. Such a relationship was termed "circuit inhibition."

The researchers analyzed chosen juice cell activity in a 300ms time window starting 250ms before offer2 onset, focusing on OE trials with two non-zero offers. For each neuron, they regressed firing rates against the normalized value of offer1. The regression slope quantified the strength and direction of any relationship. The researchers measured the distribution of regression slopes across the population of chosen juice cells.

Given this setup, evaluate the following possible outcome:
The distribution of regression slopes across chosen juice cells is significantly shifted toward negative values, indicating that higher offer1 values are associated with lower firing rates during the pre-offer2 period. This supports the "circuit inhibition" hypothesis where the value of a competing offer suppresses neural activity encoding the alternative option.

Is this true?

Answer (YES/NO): YES